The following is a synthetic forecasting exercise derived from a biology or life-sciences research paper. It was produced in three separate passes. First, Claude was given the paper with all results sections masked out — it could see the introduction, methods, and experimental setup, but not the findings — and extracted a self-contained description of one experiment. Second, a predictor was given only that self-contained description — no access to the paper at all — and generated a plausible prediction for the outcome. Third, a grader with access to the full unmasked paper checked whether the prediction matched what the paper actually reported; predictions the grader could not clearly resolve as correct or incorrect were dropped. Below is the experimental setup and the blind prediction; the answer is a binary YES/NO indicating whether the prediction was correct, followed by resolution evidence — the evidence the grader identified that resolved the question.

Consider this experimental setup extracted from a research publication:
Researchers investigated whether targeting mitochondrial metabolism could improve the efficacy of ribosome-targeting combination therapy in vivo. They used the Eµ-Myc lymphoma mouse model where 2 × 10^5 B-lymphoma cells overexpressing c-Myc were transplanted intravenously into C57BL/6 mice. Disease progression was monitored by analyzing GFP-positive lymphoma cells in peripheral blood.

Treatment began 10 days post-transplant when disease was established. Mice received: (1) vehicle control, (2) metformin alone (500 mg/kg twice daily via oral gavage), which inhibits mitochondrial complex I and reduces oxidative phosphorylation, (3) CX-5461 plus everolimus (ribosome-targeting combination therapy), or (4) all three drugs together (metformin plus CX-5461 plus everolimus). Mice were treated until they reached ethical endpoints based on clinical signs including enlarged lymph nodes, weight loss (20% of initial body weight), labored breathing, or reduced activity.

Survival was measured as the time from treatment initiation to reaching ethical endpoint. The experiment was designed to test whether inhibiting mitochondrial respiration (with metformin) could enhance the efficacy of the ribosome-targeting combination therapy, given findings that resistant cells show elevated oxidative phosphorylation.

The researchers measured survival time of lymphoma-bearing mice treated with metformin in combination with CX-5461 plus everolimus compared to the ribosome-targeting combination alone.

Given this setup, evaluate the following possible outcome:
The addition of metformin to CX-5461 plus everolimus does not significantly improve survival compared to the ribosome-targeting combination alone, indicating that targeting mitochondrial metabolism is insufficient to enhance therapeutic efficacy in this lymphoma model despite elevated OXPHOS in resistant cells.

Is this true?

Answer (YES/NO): NO